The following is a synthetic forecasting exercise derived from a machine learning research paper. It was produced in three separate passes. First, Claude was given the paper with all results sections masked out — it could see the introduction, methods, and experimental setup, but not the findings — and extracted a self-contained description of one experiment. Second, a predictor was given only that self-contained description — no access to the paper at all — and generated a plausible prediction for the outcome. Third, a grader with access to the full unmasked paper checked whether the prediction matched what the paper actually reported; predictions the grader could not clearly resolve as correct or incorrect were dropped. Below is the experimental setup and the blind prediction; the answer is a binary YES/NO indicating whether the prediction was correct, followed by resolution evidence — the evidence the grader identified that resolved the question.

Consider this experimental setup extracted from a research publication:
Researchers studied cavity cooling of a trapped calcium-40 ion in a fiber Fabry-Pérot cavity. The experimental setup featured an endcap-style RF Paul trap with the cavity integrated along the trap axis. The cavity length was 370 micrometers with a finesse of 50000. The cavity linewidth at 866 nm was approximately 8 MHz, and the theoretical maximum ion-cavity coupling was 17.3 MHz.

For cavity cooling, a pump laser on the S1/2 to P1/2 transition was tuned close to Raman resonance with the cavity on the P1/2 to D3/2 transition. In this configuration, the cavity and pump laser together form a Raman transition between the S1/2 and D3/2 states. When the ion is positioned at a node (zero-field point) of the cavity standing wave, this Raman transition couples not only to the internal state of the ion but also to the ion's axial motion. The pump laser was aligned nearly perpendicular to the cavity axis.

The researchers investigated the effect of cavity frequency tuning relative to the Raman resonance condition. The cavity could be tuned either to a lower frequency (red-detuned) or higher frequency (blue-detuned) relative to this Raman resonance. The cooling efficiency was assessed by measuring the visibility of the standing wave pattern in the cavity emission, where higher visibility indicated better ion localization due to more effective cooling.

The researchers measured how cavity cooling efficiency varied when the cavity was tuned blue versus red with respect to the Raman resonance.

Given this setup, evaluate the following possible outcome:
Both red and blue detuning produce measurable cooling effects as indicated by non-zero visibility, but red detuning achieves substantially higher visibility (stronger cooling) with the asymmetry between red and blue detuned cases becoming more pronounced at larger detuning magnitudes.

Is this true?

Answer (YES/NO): NO